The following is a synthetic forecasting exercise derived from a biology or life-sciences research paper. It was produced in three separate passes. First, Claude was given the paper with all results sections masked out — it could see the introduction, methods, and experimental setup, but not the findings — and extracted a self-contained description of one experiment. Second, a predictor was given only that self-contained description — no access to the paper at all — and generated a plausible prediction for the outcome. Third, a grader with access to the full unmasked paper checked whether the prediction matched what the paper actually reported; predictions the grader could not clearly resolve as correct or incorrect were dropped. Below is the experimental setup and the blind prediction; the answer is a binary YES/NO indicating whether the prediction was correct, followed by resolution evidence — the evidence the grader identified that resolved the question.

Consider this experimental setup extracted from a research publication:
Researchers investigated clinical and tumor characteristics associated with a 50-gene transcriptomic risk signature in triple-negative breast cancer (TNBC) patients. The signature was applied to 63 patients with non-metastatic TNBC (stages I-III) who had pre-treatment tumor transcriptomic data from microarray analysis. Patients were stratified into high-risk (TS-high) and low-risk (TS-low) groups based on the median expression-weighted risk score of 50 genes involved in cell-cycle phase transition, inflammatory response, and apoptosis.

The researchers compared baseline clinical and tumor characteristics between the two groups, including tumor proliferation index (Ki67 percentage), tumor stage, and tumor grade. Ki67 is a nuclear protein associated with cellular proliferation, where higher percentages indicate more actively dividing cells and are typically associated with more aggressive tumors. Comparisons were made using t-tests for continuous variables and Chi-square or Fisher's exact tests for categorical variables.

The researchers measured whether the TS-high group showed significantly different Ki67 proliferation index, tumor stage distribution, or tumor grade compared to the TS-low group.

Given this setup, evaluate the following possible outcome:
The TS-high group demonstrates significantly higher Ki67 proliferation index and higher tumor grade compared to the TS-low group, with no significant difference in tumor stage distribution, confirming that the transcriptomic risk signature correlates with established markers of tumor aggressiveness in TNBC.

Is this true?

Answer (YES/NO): NO